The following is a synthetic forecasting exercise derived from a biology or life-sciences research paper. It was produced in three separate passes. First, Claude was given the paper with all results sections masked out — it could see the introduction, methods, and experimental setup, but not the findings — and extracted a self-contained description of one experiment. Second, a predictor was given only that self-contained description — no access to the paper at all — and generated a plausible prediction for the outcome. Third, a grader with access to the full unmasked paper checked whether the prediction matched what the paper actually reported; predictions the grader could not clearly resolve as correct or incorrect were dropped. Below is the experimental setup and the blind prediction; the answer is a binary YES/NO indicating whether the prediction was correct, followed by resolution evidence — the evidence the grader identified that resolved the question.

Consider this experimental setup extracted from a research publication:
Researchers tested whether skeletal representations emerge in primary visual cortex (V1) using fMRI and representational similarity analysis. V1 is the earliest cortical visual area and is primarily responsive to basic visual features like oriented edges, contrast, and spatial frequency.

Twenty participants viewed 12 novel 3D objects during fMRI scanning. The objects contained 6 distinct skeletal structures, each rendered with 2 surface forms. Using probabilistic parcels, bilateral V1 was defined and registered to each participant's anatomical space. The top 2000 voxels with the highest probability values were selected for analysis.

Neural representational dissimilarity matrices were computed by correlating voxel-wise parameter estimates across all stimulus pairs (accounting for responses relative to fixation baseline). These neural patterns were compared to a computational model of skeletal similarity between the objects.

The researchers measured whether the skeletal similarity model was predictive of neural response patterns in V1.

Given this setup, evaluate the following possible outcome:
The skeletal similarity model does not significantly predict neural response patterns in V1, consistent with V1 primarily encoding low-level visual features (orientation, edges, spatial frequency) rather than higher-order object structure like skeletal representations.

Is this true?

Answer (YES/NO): NO